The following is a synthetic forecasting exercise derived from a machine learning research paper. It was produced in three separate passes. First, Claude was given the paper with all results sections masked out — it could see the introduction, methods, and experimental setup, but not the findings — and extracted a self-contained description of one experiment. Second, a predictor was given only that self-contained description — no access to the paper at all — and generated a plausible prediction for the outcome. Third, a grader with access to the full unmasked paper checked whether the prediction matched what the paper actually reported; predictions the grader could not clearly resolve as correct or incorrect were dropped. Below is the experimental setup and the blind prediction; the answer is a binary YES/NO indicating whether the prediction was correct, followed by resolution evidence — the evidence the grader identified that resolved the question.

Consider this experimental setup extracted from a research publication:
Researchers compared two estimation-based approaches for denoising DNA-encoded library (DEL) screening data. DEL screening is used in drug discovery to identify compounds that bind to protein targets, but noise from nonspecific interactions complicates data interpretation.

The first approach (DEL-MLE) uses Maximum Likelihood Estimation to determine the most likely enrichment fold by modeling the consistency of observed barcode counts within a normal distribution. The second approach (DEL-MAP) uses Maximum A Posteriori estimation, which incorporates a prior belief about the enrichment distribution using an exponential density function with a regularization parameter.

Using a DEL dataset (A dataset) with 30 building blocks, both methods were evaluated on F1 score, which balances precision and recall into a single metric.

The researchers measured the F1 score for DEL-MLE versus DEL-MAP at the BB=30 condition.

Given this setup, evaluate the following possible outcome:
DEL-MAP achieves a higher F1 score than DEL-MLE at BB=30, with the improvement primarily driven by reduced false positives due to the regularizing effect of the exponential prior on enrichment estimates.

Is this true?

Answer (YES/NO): YES